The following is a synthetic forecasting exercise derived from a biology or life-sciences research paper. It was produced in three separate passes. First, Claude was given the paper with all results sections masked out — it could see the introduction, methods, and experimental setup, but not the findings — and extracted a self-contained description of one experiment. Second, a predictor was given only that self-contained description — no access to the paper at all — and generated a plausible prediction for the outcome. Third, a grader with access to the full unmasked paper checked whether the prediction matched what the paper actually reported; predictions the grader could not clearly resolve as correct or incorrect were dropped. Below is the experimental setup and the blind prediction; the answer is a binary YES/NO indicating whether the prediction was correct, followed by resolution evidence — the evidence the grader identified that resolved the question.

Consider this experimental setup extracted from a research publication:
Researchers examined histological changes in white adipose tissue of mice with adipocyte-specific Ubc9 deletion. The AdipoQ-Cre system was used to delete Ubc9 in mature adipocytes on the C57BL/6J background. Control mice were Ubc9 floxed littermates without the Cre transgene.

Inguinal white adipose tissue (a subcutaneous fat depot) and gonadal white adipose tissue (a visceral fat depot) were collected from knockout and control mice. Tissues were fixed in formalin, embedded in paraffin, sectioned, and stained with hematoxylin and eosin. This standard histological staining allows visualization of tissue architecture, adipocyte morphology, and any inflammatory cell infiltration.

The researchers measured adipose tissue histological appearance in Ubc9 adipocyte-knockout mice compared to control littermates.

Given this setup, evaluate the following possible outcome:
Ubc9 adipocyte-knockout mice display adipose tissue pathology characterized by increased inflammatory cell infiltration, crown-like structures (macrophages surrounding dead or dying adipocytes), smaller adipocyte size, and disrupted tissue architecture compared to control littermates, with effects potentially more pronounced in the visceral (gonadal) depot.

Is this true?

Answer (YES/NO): NO